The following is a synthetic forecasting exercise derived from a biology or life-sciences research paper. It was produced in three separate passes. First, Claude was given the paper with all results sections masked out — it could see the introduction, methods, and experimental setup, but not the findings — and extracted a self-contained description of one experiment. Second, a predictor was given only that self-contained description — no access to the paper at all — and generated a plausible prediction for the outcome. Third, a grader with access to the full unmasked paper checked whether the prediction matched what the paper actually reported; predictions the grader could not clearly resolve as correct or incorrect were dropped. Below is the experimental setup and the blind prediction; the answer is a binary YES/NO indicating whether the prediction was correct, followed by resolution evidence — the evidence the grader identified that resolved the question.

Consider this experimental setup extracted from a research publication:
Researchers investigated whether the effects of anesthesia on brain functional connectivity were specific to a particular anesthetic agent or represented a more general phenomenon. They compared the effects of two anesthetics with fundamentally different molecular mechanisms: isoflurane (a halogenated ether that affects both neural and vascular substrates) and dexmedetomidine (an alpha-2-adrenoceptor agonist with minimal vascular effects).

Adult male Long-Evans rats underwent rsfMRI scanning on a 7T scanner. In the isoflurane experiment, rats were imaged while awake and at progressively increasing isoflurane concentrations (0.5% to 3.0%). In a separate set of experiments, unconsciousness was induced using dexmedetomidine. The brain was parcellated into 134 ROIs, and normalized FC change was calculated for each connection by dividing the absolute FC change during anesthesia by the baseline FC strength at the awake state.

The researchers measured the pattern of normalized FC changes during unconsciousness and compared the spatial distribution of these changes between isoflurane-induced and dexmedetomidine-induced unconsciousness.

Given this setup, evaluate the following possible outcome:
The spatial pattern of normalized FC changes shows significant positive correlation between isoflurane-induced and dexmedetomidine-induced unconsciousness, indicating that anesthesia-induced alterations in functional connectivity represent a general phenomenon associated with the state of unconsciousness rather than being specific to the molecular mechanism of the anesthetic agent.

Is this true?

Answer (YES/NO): YES